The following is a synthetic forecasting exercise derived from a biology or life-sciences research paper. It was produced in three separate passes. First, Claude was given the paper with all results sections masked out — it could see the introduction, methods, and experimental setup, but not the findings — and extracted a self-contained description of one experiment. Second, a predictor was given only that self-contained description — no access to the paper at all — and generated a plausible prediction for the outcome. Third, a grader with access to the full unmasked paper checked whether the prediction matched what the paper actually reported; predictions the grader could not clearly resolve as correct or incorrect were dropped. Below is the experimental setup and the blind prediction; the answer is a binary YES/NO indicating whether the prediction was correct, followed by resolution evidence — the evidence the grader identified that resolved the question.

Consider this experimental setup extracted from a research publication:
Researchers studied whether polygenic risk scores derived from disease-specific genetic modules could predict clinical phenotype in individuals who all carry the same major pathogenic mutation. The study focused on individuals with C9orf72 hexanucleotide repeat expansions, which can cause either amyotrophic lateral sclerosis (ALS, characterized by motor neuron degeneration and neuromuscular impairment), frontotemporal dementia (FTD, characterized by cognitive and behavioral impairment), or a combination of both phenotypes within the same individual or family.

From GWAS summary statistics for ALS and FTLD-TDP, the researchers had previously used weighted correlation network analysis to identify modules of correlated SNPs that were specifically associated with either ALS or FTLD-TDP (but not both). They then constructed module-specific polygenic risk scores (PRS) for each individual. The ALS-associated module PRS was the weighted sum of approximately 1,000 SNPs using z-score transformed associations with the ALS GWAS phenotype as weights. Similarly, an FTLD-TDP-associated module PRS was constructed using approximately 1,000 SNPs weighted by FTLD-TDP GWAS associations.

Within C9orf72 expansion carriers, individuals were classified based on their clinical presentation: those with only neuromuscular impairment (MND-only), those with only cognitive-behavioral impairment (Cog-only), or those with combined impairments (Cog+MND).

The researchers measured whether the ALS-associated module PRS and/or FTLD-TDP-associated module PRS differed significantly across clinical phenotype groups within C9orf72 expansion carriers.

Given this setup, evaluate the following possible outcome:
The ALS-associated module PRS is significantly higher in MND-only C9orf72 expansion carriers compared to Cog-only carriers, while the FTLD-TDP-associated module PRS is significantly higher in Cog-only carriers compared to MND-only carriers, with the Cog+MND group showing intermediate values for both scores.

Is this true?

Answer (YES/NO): NO